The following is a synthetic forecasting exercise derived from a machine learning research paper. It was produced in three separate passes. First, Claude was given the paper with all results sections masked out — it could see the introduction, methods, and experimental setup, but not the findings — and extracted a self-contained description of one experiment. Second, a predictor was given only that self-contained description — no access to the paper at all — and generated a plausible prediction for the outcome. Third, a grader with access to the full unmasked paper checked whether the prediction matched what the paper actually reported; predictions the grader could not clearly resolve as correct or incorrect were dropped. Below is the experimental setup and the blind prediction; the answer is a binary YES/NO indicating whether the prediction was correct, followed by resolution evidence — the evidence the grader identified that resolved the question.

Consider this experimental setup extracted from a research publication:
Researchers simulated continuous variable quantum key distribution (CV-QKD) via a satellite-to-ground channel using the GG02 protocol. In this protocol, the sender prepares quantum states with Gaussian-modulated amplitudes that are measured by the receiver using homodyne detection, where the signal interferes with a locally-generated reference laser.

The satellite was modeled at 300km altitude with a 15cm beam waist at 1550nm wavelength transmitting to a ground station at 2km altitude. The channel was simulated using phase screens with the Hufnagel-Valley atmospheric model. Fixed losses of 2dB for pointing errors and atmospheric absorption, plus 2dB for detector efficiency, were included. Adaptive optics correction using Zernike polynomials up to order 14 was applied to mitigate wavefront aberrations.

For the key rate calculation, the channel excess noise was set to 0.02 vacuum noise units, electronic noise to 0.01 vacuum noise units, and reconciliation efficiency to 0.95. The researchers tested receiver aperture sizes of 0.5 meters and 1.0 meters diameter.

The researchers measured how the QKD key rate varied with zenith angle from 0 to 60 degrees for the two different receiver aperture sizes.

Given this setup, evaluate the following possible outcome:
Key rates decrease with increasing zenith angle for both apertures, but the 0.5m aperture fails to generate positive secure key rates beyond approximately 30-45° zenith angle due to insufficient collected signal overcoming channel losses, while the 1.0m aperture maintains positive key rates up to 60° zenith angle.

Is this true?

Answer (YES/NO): NO